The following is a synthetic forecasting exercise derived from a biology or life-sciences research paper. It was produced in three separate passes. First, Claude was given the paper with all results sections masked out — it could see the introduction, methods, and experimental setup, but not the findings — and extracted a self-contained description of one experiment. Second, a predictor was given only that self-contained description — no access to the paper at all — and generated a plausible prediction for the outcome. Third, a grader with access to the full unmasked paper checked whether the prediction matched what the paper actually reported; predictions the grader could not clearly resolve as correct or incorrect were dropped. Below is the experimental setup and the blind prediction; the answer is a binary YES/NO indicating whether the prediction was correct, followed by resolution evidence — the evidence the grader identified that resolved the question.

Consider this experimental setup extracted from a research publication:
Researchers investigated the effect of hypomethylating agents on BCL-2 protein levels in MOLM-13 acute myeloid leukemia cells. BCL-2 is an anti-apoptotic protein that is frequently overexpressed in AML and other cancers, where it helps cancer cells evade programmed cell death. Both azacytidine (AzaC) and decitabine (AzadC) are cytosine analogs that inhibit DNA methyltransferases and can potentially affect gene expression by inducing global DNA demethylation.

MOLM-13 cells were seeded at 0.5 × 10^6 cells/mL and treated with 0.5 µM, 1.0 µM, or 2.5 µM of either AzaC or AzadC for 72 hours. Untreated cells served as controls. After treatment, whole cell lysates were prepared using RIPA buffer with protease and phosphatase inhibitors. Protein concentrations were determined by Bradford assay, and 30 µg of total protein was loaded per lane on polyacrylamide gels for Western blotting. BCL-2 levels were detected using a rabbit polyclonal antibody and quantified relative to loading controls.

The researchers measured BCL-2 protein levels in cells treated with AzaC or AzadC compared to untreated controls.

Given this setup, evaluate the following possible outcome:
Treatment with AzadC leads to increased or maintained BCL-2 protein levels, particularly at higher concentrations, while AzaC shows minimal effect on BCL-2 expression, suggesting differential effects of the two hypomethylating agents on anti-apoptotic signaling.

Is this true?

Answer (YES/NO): NO